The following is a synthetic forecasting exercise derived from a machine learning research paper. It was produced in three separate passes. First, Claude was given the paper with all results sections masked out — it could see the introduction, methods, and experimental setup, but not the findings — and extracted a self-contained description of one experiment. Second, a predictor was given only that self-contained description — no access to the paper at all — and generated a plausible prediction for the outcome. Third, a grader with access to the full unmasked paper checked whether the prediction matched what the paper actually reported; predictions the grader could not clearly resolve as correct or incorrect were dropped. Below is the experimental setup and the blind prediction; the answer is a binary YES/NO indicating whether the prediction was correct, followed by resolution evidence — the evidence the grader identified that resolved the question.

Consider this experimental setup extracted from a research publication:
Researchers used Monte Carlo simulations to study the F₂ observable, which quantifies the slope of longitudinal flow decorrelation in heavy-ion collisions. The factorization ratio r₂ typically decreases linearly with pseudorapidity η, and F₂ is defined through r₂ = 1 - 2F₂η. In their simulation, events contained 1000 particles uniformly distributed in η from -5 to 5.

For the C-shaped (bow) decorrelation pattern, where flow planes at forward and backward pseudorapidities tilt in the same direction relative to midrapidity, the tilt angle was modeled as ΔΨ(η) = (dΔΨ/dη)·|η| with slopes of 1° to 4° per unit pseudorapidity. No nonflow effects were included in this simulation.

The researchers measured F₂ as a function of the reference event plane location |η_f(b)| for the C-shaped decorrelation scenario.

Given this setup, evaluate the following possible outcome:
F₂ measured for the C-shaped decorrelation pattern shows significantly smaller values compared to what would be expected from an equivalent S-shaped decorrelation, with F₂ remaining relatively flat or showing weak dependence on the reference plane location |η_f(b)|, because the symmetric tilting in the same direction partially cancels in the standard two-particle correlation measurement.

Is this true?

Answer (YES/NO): YES